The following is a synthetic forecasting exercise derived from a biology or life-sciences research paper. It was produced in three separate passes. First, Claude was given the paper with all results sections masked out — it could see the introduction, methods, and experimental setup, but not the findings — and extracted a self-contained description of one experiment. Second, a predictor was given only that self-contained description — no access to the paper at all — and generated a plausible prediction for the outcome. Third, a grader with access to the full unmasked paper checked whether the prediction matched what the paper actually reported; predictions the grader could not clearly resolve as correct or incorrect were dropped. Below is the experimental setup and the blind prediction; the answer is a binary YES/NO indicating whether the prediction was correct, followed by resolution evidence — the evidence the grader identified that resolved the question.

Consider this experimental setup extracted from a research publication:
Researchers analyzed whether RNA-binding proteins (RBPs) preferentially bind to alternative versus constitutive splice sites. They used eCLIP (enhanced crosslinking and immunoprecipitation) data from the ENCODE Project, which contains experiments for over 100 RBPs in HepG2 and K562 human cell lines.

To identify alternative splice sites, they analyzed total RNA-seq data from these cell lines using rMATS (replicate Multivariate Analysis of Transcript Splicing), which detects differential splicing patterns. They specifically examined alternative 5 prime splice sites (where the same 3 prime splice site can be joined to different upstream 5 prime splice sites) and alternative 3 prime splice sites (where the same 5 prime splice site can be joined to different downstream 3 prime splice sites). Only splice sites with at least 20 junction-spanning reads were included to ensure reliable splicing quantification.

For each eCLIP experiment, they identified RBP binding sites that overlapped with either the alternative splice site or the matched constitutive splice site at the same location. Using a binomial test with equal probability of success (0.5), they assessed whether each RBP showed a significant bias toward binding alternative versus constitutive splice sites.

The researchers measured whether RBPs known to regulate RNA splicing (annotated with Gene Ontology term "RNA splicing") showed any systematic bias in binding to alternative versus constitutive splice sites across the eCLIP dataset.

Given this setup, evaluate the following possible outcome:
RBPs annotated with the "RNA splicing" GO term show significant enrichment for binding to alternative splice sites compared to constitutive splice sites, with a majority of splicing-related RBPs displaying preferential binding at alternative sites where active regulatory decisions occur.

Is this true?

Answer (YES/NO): NO